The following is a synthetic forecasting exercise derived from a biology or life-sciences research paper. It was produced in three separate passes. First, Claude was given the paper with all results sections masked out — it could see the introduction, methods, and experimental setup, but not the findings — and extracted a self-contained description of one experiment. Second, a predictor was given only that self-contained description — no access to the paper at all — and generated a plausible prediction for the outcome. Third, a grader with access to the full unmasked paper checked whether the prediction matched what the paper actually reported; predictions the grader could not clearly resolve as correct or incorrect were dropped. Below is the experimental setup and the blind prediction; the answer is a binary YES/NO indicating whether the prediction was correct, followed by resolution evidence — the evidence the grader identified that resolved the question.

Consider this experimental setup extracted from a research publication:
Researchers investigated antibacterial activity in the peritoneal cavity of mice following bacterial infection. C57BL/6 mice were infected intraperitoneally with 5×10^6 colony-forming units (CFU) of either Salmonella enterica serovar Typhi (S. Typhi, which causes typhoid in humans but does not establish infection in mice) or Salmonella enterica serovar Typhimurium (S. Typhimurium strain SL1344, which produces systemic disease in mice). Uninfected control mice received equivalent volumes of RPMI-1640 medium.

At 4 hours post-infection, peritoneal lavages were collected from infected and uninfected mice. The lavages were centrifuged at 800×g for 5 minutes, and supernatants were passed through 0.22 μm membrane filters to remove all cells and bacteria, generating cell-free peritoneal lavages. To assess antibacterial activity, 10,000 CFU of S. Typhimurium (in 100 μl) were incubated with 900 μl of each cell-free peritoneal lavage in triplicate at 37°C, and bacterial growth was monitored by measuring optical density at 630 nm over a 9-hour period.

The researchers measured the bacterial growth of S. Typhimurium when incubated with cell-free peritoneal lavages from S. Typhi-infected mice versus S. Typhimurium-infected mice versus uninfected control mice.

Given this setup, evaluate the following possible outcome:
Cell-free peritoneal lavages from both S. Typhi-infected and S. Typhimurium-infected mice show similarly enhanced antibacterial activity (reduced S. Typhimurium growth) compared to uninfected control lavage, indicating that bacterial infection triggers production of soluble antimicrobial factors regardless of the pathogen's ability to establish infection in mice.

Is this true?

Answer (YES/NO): NO